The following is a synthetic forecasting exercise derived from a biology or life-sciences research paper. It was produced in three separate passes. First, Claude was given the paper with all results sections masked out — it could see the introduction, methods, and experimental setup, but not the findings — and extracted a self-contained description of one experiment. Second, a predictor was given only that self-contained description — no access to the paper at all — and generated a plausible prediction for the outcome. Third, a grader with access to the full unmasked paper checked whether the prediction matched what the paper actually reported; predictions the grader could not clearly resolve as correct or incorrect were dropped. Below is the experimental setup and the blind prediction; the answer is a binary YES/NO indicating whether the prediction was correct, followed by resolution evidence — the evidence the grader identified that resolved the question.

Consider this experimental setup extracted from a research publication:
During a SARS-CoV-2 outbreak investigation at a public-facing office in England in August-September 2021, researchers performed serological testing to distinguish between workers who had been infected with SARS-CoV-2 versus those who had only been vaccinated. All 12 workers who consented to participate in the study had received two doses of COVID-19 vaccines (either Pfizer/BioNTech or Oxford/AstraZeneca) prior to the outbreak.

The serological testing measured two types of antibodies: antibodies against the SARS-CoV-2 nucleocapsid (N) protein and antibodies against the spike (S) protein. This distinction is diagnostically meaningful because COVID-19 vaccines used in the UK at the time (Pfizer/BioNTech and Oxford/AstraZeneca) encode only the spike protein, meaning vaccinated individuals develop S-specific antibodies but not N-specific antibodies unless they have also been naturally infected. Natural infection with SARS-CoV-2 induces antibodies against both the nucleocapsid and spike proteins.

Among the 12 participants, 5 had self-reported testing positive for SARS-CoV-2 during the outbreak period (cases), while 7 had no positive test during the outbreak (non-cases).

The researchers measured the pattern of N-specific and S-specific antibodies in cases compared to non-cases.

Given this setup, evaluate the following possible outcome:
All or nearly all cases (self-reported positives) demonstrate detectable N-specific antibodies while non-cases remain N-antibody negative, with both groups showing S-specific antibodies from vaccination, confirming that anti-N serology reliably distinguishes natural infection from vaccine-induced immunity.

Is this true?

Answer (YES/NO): YES